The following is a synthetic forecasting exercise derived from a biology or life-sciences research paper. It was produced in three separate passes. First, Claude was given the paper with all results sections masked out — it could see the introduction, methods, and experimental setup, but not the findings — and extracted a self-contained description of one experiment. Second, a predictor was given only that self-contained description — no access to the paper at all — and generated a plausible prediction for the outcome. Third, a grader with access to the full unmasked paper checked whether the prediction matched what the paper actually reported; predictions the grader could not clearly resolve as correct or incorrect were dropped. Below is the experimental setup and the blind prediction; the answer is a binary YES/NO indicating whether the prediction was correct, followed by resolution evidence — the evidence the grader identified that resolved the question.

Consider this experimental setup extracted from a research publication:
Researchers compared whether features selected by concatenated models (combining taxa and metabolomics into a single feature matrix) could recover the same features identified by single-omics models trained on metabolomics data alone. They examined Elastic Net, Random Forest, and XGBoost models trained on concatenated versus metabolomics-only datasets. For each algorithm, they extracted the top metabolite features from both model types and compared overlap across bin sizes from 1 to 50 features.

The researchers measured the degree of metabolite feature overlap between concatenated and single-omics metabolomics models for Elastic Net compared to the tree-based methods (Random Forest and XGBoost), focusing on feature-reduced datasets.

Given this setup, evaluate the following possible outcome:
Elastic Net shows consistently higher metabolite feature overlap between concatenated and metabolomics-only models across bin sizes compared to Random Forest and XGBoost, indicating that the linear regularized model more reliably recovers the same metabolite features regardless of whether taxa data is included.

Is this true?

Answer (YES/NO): NO